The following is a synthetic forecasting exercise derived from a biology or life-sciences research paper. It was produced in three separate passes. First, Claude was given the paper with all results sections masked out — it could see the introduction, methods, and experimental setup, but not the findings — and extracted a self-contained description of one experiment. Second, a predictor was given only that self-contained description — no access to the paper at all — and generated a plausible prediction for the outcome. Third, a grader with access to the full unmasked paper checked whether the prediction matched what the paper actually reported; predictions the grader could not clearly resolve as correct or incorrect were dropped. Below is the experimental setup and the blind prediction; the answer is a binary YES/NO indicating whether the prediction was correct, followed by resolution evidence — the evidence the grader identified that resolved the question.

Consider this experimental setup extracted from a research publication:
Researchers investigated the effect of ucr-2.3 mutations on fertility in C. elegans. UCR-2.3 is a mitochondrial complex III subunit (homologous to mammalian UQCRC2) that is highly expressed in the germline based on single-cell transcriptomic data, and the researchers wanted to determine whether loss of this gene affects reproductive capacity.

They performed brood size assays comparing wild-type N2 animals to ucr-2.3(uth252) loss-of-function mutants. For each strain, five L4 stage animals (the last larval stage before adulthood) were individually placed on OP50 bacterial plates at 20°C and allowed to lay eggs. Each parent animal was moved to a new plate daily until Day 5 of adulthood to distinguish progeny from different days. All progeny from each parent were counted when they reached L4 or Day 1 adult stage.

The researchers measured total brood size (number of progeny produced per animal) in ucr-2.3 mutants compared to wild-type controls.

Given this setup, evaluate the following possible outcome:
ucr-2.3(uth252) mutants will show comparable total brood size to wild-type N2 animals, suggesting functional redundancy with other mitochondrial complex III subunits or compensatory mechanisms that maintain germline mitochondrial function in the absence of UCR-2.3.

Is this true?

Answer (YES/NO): NO